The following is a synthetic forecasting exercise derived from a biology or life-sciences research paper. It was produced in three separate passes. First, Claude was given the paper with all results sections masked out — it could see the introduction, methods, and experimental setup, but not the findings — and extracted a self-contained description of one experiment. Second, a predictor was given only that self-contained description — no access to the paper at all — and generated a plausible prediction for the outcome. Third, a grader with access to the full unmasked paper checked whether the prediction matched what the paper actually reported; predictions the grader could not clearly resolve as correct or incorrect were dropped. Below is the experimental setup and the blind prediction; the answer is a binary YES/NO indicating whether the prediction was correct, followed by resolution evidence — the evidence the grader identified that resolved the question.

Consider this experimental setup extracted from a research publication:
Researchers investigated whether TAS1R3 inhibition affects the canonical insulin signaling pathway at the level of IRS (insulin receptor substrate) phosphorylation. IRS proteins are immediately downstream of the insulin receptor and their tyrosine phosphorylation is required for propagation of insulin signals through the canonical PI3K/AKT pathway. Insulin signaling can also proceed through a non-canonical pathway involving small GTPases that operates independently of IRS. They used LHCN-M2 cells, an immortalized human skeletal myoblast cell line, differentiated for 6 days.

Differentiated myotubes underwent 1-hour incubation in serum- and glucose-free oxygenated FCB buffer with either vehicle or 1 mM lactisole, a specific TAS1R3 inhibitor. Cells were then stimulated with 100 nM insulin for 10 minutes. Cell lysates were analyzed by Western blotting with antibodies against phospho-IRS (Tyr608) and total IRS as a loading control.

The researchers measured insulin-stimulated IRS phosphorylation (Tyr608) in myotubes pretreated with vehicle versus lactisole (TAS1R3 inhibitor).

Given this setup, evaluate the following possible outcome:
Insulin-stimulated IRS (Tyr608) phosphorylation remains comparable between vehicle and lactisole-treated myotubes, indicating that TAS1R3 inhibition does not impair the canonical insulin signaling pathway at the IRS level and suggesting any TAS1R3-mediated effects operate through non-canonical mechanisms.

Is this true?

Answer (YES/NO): YES